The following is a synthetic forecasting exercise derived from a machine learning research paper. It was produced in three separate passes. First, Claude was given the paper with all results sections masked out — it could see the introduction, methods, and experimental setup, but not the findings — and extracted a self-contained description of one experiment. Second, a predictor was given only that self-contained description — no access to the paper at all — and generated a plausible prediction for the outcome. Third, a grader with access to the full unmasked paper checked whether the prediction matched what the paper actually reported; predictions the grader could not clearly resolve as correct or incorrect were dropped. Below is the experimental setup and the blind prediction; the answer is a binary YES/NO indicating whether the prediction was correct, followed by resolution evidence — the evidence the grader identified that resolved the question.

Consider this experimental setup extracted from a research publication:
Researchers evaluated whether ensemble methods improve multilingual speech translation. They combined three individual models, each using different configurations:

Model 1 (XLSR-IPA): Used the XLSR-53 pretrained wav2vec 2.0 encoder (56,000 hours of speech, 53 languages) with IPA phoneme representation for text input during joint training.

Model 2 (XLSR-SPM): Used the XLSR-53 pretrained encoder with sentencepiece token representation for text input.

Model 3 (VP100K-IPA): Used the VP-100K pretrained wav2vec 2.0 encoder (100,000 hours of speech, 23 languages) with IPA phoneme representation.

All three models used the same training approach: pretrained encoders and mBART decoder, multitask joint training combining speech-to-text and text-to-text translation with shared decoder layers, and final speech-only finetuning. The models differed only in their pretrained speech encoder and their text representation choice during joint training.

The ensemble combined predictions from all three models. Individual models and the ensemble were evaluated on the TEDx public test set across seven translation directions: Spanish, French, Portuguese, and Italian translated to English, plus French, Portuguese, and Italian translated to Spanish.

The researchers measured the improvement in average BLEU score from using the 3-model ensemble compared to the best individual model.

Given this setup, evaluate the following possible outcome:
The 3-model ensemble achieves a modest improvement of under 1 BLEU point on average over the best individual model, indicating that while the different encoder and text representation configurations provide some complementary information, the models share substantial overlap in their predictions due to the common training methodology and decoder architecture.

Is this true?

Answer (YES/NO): NO